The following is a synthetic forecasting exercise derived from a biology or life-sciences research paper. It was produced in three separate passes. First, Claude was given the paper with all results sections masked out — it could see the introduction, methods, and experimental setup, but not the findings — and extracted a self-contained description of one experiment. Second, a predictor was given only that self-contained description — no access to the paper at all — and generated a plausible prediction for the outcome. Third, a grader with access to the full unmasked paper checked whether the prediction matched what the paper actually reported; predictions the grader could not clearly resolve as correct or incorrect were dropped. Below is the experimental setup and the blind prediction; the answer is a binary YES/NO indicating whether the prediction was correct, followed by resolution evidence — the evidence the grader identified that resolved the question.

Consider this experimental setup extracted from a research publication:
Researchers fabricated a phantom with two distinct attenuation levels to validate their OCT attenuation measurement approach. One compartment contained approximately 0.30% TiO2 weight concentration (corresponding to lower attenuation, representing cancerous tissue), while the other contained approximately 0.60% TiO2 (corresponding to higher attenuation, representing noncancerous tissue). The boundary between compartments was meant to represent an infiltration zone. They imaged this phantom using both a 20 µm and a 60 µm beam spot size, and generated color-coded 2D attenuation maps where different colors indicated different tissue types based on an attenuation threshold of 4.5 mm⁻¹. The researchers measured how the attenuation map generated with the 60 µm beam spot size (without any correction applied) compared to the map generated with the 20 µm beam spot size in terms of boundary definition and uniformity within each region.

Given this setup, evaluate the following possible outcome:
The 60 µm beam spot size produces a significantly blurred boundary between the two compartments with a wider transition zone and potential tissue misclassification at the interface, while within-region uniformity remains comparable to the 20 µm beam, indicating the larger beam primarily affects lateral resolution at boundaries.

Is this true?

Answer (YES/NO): NO